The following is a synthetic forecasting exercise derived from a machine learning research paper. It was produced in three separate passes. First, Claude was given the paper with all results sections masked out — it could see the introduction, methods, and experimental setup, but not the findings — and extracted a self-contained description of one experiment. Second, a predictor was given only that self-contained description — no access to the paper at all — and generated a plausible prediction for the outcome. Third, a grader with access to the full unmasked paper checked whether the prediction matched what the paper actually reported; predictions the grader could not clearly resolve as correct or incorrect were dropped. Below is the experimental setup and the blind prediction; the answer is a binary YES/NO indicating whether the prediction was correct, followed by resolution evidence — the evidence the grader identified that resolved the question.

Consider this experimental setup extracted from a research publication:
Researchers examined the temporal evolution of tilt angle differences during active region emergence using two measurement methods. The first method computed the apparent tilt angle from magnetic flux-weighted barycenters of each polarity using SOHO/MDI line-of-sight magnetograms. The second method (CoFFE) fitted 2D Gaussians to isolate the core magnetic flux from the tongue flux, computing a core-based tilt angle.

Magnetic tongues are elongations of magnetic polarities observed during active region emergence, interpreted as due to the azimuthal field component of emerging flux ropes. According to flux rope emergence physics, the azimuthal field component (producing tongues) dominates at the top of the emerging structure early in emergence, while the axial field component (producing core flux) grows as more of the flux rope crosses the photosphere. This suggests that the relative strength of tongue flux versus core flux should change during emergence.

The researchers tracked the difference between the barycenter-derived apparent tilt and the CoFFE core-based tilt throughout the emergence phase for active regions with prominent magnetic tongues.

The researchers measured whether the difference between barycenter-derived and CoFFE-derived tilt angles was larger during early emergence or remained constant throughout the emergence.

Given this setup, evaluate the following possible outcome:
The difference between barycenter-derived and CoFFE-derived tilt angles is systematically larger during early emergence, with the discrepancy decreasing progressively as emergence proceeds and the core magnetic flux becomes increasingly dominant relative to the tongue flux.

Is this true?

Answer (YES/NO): NO